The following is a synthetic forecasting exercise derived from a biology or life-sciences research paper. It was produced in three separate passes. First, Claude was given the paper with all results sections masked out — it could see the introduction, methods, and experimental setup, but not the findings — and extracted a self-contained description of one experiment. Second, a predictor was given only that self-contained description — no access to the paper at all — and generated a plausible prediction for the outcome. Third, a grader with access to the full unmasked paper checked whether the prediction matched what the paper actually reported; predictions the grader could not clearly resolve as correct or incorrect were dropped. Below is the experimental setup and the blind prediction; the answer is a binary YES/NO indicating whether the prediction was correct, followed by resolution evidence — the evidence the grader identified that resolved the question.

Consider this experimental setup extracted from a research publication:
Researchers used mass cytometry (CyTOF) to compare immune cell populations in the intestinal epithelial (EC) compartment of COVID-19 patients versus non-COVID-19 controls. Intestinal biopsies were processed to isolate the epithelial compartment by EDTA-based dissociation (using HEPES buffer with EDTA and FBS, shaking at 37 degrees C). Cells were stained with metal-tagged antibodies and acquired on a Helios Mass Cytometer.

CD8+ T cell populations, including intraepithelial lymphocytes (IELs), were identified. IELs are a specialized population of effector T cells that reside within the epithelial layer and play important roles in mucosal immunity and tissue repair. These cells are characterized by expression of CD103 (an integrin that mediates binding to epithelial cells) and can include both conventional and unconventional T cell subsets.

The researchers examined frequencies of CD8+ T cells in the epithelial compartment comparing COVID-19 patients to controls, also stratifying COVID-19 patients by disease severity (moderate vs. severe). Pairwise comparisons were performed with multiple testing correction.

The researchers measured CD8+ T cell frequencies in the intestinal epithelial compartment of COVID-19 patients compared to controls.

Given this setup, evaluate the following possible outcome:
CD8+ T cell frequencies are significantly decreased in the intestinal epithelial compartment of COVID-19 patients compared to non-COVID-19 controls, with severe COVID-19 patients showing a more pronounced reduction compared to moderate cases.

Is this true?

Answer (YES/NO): NO